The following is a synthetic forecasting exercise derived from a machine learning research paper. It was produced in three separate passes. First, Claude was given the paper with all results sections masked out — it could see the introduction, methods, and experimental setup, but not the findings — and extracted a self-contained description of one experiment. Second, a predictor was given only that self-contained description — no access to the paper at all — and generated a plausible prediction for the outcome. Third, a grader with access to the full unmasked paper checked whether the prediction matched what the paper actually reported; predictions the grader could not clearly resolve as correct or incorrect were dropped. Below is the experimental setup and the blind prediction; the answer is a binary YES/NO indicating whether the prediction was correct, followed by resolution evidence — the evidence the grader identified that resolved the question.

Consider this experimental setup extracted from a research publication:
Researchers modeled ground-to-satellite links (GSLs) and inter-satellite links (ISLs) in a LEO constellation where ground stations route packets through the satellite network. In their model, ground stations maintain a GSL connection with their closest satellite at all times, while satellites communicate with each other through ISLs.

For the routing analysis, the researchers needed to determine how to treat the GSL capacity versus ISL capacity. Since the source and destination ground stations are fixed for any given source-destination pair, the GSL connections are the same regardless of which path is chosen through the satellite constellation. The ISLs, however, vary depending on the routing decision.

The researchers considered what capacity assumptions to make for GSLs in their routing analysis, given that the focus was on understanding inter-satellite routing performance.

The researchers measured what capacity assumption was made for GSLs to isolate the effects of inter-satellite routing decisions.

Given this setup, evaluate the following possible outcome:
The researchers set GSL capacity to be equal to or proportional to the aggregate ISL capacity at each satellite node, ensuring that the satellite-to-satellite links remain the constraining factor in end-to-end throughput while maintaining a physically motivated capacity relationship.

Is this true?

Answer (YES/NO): NO